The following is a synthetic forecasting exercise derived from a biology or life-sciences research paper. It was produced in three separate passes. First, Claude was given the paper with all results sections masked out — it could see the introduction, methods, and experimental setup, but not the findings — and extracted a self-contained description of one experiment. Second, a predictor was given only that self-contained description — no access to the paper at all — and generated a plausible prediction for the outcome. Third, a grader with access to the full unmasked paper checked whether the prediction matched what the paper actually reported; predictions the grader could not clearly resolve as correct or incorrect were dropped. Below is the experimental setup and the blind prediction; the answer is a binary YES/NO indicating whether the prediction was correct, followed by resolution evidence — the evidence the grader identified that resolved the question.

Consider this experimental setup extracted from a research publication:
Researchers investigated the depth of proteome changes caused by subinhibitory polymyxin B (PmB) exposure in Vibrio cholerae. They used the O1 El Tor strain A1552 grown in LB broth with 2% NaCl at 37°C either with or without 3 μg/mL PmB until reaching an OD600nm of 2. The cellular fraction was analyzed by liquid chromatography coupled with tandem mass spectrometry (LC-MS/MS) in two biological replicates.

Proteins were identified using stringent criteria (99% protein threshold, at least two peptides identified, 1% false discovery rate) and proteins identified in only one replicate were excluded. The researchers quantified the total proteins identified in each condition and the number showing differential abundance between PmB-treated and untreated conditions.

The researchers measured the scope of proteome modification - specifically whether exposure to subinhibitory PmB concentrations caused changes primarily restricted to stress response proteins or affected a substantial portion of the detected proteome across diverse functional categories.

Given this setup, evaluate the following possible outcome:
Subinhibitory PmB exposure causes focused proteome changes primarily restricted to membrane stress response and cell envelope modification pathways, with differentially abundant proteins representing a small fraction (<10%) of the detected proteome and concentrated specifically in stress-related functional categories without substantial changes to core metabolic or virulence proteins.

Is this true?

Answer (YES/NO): NO